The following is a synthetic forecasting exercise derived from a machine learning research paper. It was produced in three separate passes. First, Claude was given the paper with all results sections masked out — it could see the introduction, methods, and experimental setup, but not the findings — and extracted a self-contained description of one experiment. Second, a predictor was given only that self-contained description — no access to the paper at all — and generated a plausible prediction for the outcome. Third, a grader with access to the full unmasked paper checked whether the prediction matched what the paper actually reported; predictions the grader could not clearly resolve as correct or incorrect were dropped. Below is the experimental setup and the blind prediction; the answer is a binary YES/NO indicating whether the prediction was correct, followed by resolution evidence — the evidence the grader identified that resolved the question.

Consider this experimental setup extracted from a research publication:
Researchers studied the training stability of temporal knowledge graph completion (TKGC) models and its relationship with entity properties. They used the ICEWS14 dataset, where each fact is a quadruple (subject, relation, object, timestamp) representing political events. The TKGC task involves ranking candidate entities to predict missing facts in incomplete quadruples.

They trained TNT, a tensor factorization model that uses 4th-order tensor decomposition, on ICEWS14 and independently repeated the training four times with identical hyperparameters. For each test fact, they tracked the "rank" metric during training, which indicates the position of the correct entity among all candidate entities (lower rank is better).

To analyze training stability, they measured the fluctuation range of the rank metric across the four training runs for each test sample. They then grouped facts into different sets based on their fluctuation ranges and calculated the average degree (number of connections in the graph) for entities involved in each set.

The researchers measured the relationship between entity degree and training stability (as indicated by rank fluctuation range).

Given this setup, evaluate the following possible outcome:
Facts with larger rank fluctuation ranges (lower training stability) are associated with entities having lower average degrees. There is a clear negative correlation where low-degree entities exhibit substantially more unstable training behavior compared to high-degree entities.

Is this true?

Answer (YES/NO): YES